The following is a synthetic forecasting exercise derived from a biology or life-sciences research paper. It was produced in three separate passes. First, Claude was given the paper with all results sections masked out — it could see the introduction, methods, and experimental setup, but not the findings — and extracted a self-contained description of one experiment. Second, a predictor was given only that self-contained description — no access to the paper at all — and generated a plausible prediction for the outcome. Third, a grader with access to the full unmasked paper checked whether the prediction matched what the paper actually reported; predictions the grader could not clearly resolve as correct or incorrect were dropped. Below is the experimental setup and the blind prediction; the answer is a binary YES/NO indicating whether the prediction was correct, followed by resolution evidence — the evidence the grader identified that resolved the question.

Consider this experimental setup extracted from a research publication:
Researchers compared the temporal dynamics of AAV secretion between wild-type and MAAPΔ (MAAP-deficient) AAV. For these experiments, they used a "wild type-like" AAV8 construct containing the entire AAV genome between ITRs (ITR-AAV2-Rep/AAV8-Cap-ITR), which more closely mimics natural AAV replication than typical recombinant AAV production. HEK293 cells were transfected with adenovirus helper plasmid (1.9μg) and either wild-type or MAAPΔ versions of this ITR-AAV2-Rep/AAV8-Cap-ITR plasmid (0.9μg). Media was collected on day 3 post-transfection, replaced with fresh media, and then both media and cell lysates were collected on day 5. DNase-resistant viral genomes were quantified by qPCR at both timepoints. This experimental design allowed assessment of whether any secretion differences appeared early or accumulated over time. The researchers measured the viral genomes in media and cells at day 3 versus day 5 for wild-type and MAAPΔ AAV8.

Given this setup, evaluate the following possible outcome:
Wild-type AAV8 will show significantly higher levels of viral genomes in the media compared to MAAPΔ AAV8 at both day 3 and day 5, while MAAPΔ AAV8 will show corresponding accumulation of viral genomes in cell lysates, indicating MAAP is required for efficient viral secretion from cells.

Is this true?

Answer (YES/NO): YES